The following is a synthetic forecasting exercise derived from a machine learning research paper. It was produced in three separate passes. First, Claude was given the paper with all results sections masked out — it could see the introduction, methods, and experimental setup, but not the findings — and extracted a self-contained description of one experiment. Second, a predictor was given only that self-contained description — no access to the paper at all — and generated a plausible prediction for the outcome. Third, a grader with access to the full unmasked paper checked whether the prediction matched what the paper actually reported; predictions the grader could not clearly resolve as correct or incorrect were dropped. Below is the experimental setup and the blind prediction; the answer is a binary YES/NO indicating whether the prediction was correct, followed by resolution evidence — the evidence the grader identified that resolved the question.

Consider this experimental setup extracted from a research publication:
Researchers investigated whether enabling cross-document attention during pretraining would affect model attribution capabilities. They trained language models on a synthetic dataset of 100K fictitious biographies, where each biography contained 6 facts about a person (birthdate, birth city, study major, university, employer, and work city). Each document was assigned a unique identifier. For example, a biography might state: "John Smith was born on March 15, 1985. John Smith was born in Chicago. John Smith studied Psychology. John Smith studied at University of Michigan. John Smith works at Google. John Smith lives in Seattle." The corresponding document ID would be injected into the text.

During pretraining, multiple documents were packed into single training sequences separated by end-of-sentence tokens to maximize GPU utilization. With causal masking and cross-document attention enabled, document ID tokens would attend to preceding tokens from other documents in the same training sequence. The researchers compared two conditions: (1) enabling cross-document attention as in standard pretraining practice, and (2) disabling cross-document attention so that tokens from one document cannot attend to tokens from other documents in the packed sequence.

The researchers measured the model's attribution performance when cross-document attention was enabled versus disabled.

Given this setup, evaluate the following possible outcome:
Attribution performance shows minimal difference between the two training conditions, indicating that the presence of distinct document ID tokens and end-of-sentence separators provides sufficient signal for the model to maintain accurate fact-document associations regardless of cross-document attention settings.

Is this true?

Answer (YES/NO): NO